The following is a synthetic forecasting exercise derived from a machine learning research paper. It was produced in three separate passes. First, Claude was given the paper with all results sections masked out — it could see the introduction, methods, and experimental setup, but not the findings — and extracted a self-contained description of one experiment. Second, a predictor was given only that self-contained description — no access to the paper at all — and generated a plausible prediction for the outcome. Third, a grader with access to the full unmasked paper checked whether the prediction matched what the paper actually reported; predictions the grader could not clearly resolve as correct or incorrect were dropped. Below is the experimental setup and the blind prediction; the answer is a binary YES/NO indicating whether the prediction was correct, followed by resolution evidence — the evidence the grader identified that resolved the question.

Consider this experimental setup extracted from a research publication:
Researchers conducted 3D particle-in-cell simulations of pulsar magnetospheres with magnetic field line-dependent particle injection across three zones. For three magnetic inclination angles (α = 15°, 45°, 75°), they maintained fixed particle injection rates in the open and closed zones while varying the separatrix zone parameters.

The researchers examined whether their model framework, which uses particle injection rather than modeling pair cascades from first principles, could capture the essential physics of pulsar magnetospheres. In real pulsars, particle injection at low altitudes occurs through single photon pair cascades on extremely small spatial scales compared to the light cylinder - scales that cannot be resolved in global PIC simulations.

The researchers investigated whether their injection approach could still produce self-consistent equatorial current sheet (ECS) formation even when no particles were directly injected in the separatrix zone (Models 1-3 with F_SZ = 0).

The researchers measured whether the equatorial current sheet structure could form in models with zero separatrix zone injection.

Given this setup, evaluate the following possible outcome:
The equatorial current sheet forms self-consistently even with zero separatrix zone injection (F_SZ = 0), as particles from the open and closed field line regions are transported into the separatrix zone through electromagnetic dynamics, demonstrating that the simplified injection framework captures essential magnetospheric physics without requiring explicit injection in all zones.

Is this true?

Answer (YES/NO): YES